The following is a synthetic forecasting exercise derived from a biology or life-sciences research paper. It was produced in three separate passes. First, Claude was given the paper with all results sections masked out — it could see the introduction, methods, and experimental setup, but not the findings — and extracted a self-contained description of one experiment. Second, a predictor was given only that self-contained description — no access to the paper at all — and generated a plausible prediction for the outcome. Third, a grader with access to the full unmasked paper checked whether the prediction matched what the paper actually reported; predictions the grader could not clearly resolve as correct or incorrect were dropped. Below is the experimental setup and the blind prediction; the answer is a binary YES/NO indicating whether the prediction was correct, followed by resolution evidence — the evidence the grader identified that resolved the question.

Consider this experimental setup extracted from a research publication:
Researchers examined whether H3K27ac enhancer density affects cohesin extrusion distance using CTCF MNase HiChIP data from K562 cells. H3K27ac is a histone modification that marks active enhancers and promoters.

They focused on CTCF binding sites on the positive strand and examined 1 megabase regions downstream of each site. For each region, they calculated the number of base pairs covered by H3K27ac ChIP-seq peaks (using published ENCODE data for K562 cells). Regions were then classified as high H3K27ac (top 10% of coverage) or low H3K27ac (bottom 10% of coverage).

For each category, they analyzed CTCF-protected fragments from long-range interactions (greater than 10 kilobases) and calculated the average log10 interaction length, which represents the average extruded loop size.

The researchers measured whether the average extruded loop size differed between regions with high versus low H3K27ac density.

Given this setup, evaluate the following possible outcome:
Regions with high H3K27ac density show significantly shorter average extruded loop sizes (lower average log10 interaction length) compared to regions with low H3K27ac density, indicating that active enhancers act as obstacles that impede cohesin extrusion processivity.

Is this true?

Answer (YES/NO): YES